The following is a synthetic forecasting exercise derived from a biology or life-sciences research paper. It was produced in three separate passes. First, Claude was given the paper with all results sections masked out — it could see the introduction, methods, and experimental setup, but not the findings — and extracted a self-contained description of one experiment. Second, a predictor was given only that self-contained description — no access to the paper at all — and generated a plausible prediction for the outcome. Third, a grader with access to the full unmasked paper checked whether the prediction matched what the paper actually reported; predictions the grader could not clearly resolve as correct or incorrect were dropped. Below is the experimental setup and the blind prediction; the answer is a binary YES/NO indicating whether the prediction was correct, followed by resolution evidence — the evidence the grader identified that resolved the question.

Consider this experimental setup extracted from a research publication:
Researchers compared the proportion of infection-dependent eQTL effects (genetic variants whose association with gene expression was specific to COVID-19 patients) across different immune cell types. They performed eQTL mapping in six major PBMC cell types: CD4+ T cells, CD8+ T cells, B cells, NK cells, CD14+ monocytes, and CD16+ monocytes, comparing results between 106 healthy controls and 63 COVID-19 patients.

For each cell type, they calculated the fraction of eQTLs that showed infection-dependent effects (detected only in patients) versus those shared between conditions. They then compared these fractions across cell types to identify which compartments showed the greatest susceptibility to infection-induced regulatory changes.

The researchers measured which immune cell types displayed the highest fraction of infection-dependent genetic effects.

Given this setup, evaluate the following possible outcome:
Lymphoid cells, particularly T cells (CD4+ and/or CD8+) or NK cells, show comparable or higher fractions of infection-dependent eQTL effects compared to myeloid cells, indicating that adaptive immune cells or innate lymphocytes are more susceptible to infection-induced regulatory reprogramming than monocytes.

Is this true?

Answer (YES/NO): NO